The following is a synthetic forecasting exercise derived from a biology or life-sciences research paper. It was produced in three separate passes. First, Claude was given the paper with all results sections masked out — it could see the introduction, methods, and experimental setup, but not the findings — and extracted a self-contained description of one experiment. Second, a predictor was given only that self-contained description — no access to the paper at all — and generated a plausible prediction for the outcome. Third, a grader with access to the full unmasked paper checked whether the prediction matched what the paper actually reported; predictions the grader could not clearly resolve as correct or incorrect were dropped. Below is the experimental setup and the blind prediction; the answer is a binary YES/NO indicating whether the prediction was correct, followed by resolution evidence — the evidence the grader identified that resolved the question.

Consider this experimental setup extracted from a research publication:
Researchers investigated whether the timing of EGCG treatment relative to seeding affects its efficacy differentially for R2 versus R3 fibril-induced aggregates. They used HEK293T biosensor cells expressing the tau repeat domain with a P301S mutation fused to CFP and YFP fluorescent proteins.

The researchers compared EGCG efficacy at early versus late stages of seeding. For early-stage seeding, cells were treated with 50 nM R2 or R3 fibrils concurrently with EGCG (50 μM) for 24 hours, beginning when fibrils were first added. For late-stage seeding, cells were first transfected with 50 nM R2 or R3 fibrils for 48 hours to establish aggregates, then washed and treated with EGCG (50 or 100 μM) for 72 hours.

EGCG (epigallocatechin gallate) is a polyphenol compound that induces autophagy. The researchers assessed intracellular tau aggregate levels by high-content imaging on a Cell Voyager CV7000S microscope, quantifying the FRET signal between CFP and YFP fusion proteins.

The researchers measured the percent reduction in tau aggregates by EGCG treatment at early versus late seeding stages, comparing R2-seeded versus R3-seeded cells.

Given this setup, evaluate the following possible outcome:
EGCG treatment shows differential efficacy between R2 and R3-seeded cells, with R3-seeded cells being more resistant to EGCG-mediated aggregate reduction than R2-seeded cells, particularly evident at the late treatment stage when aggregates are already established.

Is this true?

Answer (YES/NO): NO